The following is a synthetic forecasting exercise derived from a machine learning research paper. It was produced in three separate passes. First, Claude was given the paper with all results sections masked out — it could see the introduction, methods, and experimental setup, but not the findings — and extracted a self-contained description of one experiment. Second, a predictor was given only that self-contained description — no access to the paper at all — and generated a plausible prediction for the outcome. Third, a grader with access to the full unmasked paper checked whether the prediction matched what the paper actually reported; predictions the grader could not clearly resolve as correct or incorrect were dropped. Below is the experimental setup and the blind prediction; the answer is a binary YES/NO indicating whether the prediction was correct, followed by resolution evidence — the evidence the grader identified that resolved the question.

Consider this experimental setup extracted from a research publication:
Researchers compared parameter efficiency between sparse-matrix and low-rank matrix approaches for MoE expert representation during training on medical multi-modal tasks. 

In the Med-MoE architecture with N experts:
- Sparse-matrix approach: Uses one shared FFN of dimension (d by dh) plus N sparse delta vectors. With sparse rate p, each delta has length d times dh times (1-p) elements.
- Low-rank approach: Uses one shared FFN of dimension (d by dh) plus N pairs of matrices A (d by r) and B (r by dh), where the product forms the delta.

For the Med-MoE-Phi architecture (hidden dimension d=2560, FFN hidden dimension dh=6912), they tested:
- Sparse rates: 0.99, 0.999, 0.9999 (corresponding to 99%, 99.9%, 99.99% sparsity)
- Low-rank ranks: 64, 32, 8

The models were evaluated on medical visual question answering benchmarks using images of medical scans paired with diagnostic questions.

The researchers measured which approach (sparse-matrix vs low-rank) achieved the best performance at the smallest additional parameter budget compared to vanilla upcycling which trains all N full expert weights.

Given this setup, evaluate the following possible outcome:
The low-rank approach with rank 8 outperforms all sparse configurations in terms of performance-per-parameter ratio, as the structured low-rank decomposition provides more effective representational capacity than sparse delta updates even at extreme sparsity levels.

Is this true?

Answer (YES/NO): NO